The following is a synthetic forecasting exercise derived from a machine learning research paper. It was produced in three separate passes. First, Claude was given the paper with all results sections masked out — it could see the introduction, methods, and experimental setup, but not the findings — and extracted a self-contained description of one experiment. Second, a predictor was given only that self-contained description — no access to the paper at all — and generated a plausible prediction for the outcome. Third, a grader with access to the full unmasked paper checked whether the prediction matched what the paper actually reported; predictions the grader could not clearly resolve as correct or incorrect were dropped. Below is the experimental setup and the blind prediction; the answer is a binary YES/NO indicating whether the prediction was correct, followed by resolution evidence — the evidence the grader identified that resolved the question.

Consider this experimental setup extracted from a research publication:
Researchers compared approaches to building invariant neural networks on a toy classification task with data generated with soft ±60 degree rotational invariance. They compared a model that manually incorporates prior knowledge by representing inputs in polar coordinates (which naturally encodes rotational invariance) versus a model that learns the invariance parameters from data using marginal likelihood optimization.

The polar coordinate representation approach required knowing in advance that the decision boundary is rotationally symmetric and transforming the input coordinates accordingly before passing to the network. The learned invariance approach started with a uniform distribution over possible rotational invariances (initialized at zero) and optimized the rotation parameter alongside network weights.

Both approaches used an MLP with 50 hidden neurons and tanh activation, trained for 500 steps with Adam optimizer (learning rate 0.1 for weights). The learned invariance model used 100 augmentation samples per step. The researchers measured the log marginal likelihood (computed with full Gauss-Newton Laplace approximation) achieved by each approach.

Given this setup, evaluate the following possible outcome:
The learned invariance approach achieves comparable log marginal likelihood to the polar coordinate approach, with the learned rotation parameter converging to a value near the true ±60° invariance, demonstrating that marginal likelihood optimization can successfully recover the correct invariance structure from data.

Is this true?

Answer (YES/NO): YES